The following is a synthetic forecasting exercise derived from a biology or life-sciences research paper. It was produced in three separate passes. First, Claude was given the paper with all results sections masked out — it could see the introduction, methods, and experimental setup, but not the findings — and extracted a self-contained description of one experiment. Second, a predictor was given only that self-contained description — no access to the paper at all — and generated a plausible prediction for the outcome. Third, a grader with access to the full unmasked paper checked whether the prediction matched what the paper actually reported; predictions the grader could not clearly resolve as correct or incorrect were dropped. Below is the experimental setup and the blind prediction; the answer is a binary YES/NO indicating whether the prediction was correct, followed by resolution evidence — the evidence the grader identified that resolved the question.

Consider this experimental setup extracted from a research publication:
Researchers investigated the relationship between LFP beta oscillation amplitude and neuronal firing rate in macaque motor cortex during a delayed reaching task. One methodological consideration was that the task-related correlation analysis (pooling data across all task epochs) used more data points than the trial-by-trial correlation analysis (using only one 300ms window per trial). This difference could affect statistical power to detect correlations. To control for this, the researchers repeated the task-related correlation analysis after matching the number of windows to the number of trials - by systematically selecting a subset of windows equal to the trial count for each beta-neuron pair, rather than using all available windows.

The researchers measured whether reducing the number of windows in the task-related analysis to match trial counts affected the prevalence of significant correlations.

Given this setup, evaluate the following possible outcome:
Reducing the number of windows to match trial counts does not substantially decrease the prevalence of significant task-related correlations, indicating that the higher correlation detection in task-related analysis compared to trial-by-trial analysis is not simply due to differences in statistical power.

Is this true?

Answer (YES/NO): NO